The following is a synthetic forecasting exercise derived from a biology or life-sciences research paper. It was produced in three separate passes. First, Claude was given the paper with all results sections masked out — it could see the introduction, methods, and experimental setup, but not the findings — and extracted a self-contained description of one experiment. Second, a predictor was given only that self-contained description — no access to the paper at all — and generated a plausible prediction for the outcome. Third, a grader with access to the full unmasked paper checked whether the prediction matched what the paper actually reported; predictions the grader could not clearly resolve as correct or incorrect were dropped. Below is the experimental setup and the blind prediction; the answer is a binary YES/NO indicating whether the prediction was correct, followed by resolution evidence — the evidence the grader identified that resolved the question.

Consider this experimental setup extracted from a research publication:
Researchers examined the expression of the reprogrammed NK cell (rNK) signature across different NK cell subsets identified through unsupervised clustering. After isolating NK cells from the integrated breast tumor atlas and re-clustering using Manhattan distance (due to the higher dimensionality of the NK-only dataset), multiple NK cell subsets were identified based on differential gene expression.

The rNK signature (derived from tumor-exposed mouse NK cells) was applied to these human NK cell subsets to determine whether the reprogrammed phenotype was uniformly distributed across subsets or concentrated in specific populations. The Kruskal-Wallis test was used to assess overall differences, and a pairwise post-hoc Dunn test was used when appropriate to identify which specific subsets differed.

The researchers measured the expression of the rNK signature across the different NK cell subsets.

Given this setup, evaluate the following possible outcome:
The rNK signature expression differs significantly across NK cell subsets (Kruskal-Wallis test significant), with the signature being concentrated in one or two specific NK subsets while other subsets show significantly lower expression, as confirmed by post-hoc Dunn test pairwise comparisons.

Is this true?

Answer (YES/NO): YES